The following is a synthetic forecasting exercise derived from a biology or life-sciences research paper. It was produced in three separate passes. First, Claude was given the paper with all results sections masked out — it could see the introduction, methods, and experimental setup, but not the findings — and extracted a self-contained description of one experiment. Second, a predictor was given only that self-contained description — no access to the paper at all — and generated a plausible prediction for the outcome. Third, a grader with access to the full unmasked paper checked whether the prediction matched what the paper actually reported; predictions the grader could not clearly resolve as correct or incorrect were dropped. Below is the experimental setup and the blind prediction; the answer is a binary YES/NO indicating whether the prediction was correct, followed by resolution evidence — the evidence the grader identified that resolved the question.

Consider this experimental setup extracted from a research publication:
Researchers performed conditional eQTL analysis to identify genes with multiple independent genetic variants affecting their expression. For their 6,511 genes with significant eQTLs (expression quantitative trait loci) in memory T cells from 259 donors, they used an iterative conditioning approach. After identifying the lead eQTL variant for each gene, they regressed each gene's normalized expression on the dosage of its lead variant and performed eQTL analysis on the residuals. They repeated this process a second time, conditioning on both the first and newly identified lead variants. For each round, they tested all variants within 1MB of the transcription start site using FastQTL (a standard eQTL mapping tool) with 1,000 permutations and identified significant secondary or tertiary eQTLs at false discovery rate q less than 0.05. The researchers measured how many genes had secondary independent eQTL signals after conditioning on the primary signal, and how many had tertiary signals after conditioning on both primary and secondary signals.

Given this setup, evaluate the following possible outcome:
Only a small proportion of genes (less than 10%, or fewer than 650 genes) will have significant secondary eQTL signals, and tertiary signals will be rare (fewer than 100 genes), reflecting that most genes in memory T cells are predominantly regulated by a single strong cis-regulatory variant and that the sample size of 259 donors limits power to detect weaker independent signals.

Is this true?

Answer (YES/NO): YES